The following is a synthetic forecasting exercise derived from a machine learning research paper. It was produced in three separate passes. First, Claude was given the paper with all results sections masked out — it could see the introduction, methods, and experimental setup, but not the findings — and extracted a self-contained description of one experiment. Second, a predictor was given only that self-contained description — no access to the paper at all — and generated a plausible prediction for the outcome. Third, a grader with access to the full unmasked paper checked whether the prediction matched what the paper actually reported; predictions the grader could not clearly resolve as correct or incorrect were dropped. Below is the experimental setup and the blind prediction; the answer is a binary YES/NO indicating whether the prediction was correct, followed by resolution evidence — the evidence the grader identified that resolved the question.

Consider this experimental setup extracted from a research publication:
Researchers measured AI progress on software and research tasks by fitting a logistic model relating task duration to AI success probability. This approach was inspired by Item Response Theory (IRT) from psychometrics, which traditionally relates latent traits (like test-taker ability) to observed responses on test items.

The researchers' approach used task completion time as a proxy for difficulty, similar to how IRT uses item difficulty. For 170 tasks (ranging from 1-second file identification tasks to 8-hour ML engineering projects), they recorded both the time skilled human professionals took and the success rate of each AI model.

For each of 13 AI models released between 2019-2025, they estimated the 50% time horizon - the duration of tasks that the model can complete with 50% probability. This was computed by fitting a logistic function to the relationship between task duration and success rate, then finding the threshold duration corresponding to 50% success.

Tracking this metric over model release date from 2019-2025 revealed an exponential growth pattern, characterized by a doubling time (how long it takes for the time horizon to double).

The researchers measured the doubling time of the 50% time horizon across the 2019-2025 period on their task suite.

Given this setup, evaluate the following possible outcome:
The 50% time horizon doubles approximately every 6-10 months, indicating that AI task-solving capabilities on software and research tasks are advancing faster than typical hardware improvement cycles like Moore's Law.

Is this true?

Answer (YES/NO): YES